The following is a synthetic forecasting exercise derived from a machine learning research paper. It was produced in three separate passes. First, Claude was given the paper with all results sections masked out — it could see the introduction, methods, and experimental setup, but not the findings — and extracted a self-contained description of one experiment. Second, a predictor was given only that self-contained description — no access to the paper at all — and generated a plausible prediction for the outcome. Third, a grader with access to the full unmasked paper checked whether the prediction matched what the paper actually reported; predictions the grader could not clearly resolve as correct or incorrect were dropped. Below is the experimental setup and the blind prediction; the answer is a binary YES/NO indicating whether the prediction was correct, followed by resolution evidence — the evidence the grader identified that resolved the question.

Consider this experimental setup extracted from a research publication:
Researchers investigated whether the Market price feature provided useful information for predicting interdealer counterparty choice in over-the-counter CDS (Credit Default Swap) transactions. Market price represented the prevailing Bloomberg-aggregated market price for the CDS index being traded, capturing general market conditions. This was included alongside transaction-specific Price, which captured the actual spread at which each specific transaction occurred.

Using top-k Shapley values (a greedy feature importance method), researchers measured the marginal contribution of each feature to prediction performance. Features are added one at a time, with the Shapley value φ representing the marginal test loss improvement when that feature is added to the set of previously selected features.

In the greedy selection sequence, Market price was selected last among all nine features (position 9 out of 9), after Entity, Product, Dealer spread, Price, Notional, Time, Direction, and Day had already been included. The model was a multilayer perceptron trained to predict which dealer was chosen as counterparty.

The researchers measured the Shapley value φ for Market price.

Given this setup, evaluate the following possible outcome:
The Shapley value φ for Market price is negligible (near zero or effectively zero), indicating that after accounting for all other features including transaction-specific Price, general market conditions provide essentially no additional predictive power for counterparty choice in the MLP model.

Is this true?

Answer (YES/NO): NO